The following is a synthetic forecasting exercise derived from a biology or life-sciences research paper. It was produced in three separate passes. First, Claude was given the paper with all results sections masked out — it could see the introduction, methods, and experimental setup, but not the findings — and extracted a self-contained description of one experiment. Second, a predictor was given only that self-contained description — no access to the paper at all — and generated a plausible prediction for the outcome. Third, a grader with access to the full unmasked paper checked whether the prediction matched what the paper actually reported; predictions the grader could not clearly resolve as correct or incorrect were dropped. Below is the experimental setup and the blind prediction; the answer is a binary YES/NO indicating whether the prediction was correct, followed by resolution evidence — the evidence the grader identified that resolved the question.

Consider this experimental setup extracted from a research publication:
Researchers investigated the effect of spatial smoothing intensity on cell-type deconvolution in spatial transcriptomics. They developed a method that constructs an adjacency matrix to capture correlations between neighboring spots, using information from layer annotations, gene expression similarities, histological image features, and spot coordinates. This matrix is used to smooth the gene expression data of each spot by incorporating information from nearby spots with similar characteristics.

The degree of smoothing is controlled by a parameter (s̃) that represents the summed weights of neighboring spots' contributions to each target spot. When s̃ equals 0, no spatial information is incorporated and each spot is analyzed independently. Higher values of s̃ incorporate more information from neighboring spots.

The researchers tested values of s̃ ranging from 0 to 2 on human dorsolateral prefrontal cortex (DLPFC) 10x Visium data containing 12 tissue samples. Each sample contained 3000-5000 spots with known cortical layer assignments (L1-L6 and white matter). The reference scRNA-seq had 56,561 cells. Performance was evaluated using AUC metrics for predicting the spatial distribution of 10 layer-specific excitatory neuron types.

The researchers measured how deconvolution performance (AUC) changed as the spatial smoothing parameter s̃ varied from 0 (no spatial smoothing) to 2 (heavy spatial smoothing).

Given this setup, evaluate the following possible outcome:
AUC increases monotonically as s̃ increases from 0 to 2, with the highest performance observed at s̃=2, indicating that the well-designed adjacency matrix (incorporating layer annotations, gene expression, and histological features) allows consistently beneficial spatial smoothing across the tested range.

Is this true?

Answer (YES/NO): NO